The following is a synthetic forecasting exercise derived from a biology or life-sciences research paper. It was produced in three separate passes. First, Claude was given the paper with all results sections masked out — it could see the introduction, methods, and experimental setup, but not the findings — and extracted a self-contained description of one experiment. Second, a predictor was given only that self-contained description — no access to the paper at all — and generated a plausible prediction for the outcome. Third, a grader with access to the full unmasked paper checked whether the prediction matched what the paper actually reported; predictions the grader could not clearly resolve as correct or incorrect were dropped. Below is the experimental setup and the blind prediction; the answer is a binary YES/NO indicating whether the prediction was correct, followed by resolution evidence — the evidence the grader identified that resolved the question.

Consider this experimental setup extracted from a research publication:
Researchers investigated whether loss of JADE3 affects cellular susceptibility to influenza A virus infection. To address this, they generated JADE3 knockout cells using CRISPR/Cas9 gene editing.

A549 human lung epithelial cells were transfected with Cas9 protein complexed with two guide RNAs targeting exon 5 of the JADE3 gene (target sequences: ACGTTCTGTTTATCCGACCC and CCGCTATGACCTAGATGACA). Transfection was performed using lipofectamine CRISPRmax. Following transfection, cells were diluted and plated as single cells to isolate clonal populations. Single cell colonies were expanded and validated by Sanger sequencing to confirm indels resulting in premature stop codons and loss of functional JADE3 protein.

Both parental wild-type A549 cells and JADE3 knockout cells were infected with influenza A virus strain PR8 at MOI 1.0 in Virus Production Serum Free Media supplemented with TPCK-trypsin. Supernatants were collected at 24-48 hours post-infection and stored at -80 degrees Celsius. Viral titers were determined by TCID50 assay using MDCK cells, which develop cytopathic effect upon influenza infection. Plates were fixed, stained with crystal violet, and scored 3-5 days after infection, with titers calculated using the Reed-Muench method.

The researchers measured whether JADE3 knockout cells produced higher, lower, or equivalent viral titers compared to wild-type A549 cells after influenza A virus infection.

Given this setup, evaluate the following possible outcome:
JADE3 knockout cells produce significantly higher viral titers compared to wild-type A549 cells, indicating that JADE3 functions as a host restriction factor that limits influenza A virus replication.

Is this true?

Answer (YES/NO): YES